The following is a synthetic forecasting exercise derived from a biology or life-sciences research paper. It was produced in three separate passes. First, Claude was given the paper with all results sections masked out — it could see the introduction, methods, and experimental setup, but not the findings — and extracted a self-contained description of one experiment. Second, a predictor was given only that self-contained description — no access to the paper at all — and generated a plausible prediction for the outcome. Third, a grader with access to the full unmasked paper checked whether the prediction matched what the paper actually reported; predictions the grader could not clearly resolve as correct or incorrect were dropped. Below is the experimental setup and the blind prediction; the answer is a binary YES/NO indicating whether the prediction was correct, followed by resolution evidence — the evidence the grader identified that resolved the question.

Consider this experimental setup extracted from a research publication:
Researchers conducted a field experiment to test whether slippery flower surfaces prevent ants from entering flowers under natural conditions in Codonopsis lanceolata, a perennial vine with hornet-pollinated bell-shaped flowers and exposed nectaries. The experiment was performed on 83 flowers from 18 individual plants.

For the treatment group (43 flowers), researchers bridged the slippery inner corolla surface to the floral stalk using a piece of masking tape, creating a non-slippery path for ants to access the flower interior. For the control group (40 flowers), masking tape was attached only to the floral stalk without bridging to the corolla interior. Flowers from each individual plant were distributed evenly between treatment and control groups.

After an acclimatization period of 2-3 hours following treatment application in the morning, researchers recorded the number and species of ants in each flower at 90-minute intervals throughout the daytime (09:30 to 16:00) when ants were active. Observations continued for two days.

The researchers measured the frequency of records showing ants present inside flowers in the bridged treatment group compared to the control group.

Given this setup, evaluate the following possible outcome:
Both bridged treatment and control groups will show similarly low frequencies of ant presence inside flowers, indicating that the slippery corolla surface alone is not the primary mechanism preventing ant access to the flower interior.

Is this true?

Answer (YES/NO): NO